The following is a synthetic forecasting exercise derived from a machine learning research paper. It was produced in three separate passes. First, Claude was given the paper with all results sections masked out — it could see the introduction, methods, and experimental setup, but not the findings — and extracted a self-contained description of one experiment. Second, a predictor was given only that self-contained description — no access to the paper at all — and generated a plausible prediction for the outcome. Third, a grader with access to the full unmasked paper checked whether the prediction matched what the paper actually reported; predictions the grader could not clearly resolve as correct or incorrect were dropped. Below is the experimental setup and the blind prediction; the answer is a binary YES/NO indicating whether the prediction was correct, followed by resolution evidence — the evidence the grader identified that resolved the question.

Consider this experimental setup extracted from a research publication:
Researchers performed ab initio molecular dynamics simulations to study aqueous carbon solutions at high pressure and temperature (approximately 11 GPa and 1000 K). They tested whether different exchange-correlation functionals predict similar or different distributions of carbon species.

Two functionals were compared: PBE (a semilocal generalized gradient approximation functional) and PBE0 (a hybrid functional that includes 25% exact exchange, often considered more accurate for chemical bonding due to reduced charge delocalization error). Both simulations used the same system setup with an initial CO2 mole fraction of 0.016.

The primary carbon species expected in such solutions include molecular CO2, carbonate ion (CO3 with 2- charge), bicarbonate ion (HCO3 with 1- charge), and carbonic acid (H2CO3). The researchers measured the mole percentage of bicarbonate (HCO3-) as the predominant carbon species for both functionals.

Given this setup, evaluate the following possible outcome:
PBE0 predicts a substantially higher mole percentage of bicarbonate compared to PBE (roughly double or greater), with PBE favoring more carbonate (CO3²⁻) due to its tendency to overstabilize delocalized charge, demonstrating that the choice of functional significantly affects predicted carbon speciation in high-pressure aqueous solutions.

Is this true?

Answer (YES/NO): NO